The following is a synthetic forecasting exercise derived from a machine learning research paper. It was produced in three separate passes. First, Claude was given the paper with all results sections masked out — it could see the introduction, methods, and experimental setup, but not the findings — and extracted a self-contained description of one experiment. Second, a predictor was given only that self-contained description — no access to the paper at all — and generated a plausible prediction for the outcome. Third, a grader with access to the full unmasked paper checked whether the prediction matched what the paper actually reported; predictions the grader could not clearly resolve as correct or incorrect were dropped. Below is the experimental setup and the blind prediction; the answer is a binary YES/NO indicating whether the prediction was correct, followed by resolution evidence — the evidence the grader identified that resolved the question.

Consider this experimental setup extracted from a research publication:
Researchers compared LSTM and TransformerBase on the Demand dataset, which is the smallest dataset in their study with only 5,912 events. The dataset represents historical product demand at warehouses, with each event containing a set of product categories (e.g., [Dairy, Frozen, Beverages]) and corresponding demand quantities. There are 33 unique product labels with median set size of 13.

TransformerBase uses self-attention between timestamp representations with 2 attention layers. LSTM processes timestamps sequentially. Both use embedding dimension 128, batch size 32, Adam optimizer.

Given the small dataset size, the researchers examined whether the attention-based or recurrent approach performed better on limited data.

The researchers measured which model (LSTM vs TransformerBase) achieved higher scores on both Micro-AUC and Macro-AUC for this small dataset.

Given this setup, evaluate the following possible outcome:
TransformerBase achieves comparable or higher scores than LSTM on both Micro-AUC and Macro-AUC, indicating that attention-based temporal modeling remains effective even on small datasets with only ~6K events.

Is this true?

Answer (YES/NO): NO